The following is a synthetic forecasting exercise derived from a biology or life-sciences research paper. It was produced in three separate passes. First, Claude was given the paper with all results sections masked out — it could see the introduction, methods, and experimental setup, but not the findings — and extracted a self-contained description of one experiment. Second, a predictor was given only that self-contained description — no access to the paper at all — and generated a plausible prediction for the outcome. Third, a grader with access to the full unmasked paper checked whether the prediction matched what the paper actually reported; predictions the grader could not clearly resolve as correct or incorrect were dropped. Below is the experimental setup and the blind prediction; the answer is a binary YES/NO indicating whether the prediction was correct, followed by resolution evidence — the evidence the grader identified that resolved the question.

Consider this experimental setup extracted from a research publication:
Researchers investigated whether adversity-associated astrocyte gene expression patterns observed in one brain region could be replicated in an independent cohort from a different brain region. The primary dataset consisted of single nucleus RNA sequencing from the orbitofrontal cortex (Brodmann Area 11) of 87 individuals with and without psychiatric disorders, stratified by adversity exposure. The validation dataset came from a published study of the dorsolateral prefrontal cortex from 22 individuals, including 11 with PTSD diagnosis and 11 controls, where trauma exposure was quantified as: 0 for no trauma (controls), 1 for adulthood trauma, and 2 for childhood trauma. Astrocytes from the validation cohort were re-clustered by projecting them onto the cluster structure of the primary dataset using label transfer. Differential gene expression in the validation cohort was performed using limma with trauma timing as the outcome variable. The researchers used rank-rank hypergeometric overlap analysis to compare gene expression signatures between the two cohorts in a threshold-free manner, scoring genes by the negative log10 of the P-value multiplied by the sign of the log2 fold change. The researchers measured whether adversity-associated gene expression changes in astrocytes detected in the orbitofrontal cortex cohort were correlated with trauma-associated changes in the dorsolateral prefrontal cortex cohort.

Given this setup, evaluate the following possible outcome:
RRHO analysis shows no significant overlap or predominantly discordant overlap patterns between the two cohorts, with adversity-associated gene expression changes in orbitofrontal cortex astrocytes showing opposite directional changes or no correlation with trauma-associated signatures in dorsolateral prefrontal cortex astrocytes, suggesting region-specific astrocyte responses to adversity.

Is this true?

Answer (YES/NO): NO